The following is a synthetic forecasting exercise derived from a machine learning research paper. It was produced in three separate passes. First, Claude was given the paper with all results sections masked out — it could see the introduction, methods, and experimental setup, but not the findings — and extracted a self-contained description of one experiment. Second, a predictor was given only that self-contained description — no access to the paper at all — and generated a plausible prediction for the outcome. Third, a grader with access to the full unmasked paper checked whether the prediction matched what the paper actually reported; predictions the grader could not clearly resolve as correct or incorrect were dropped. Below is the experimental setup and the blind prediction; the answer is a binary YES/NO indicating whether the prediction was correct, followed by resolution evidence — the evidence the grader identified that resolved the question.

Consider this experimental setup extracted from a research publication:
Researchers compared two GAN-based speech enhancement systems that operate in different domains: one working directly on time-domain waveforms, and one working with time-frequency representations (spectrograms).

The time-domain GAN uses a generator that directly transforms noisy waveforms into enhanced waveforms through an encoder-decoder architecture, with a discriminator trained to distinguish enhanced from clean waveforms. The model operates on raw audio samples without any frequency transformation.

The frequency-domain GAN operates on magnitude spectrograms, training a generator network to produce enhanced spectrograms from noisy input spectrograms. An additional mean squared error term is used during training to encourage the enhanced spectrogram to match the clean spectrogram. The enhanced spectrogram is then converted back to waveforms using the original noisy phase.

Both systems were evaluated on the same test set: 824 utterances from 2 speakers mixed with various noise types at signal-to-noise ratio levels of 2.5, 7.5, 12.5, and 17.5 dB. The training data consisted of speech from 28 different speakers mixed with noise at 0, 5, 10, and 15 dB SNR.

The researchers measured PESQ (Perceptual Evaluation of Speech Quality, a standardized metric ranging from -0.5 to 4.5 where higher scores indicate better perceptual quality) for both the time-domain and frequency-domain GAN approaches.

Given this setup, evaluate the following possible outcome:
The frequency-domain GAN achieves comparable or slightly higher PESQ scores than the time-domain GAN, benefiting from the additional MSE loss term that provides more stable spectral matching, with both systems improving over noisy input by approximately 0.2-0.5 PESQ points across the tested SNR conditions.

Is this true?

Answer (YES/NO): NO